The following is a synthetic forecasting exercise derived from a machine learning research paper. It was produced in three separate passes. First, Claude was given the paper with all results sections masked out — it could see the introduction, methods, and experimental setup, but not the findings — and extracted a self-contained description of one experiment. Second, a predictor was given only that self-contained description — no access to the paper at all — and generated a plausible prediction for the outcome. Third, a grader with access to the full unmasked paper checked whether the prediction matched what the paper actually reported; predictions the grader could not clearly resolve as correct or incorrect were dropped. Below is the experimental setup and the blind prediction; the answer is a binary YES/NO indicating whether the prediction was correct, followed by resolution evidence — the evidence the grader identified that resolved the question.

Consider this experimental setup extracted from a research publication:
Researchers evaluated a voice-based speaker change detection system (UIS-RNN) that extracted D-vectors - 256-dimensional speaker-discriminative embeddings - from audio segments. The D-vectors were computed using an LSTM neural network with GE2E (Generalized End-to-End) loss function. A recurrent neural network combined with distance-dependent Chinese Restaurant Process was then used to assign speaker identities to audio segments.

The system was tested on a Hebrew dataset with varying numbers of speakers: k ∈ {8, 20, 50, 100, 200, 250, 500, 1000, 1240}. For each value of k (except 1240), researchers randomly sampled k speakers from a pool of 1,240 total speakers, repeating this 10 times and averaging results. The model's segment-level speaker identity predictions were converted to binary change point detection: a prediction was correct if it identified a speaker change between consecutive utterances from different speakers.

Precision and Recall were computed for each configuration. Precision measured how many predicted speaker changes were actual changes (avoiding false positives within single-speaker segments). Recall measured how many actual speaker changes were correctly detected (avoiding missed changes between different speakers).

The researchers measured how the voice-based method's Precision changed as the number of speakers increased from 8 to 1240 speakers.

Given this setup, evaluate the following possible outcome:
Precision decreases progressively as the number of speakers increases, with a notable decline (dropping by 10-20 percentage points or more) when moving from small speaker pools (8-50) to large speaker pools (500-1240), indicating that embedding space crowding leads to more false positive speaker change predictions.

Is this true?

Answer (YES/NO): NO